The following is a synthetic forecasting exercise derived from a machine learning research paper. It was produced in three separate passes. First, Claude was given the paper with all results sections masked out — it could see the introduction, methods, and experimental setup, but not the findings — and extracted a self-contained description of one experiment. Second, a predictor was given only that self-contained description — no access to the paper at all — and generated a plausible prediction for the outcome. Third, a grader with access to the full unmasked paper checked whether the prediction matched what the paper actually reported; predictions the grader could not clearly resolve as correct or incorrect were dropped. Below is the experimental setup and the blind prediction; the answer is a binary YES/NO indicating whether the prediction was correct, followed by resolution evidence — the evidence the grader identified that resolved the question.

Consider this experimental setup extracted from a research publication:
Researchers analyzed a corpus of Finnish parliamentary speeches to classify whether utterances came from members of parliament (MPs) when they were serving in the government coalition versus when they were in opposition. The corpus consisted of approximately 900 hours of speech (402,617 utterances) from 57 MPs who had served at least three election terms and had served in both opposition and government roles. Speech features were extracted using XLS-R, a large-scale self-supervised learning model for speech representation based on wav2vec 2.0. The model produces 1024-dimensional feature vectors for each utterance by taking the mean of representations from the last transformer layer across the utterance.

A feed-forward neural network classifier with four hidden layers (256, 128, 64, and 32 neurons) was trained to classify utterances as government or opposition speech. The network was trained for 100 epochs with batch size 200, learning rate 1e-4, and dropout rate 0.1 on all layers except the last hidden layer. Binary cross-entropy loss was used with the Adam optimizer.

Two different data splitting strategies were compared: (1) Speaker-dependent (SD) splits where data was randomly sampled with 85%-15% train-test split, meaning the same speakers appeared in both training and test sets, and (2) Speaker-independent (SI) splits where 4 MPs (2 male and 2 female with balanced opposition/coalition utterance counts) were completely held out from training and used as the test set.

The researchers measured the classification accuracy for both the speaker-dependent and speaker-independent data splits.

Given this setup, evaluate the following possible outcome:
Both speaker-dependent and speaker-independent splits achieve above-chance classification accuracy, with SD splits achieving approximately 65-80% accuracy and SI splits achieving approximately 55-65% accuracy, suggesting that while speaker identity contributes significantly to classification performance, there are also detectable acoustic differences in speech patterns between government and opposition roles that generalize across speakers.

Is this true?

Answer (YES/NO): NO